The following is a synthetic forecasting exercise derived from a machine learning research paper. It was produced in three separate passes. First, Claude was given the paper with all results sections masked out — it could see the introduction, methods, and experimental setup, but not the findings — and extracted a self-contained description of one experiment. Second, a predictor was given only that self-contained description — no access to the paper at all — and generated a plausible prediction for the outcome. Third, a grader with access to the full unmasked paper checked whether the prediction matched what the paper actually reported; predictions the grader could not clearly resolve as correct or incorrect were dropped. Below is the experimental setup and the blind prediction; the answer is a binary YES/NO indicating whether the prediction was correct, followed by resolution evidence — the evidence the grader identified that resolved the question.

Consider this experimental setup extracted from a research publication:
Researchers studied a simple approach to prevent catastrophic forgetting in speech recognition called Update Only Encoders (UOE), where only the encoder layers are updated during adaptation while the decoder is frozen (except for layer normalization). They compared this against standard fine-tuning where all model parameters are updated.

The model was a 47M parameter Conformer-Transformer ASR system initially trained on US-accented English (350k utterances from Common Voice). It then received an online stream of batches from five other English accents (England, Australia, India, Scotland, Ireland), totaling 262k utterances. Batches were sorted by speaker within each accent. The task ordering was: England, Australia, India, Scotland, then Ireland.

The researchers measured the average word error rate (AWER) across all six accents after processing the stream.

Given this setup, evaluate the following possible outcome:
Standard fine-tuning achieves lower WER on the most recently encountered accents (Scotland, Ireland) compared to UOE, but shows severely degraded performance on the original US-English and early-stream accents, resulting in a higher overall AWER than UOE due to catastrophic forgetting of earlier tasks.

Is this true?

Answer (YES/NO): NO